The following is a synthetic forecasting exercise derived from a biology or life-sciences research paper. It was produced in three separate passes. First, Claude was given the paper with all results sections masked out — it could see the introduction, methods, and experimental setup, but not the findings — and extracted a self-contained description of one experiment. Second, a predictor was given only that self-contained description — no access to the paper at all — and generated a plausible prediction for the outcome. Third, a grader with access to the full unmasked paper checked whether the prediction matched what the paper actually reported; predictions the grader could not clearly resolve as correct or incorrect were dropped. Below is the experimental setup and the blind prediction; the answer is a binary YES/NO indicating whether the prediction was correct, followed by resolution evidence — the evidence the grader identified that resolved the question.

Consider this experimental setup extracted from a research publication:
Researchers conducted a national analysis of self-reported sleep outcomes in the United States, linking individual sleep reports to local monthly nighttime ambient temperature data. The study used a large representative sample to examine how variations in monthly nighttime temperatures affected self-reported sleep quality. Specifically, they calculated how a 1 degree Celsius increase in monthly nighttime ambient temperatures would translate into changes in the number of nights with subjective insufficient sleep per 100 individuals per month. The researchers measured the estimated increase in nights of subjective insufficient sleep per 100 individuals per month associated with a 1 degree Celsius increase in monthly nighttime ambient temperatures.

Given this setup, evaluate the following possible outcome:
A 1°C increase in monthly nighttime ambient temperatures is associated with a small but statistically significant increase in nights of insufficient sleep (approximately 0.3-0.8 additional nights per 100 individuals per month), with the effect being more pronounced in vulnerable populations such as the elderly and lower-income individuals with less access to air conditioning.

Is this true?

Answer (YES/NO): NO